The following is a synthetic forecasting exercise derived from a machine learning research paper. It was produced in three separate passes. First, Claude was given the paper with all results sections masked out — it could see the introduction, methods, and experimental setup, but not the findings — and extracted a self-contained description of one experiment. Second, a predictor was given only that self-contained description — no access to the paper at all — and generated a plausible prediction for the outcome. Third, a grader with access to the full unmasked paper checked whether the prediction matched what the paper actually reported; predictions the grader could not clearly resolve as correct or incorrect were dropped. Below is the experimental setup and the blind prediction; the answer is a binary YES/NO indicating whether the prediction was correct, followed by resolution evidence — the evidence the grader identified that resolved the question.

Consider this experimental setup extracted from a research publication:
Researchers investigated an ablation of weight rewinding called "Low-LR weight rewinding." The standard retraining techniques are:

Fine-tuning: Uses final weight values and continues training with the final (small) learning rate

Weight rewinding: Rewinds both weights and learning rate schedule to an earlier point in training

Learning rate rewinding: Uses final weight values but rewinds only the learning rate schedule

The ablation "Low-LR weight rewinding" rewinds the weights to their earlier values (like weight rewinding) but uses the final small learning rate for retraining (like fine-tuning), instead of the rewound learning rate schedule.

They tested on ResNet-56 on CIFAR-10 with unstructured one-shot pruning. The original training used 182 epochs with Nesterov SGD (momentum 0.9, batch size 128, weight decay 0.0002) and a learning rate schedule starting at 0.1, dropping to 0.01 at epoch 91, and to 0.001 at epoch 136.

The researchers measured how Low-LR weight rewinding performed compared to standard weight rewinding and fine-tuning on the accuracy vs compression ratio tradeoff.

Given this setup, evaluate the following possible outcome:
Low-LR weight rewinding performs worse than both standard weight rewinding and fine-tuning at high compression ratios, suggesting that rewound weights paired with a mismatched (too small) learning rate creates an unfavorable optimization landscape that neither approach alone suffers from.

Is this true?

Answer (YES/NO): YES